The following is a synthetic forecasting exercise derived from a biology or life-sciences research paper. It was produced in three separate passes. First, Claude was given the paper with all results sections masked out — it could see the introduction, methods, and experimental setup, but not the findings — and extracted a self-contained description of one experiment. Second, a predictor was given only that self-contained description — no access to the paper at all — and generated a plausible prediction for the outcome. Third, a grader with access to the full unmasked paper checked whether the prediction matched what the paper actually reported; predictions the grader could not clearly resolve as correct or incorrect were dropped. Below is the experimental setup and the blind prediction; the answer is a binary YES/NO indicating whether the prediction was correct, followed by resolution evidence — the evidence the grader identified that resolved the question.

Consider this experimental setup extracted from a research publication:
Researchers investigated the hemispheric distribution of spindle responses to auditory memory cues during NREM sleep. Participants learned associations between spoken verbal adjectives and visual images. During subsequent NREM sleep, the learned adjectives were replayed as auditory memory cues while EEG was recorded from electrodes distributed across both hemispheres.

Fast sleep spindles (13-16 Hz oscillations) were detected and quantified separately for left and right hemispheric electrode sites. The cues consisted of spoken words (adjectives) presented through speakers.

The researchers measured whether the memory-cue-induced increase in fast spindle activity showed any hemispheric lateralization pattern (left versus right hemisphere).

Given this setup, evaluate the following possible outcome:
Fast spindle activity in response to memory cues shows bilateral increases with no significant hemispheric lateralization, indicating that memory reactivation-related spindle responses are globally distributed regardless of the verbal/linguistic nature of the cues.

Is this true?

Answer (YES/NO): NO